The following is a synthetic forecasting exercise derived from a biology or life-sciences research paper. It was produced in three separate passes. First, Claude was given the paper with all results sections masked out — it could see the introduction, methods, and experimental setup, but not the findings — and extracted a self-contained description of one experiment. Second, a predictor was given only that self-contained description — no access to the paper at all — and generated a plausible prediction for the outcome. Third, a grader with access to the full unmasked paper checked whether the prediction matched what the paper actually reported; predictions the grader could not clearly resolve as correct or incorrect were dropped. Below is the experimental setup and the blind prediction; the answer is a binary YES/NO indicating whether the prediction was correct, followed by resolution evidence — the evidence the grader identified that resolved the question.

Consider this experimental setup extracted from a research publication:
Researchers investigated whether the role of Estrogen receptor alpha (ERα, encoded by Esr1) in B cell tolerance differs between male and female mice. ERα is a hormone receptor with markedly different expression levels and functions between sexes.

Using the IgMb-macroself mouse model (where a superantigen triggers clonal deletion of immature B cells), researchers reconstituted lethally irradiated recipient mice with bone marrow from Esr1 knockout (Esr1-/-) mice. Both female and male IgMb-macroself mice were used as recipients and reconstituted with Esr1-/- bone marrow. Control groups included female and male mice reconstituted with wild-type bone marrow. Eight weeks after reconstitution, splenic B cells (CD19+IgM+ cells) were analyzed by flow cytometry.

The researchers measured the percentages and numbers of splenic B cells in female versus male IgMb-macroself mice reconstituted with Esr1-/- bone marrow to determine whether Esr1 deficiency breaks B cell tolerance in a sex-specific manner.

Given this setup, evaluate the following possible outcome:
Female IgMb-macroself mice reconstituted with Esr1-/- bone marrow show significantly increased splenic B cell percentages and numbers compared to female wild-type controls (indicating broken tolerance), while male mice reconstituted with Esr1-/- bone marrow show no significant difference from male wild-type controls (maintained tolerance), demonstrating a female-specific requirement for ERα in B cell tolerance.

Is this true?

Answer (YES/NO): YES